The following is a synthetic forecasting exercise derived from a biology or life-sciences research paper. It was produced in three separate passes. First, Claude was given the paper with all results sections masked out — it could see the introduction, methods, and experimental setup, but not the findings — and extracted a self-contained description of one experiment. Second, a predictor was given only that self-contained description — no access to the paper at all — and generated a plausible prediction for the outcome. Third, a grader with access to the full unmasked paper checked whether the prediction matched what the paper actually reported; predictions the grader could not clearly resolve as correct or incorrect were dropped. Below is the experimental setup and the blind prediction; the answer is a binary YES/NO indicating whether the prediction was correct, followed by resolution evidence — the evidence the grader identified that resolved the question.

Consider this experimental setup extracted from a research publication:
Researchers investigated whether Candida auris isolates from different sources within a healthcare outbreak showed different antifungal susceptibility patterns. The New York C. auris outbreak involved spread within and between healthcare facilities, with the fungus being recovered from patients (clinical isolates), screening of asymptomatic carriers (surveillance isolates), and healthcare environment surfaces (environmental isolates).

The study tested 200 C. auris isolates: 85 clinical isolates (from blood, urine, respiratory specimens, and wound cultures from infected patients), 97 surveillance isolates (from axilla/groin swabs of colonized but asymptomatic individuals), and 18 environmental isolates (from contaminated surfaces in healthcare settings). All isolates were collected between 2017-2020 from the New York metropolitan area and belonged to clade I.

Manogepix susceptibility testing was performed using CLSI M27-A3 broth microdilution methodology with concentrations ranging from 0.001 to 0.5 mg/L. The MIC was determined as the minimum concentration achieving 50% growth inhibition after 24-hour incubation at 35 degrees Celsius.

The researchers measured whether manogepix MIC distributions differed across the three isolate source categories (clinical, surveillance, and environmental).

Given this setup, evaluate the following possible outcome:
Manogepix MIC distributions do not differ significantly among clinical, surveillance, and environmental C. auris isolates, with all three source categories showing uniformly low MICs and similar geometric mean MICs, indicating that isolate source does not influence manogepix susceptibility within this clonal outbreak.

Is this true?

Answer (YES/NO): YES